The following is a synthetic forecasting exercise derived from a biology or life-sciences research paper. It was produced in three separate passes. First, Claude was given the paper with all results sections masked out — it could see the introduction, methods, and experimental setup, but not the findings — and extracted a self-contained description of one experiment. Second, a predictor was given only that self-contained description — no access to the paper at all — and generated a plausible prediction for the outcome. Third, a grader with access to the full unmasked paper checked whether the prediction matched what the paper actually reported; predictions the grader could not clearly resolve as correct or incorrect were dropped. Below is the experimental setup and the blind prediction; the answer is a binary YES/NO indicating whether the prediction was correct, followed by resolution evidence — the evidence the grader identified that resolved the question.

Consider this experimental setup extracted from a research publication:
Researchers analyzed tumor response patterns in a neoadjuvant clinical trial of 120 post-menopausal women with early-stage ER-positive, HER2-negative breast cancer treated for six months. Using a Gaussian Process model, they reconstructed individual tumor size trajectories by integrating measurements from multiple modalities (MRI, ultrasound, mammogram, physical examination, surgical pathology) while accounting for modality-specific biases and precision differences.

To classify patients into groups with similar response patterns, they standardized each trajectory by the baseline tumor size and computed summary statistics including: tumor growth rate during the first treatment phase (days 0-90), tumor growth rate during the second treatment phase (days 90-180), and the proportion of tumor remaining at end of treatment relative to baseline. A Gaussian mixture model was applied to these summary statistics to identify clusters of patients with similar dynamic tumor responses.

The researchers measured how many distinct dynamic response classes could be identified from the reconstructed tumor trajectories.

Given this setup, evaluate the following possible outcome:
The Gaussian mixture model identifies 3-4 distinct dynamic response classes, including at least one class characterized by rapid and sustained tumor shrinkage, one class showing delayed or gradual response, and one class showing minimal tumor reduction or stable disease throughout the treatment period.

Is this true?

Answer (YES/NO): NO